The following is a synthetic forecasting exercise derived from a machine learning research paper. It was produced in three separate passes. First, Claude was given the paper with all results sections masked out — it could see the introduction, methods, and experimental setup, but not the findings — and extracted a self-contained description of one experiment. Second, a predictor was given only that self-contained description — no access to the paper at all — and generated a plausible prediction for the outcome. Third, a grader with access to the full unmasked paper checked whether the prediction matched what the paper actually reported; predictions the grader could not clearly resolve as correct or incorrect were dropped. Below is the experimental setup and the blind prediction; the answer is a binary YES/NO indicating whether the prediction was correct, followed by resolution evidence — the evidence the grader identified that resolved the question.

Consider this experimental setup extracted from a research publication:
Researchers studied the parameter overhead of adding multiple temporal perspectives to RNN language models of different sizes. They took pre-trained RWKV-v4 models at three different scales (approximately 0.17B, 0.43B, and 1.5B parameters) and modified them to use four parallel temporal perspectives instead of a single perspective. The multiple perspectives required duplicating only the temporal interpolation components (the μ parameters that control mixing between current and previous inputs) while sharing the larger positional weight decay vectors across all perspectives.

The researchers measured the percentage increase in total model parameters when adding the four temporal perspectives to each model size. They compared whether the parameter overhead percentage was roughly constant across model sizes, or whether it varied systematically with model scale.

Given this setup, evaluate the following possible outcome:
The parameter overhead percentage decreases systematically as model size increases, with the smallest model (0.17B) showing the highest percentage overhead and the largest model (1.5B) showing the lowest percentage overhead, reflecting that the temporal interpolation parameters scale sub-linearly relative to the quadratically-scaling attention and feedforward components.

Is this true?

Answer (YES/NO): NO